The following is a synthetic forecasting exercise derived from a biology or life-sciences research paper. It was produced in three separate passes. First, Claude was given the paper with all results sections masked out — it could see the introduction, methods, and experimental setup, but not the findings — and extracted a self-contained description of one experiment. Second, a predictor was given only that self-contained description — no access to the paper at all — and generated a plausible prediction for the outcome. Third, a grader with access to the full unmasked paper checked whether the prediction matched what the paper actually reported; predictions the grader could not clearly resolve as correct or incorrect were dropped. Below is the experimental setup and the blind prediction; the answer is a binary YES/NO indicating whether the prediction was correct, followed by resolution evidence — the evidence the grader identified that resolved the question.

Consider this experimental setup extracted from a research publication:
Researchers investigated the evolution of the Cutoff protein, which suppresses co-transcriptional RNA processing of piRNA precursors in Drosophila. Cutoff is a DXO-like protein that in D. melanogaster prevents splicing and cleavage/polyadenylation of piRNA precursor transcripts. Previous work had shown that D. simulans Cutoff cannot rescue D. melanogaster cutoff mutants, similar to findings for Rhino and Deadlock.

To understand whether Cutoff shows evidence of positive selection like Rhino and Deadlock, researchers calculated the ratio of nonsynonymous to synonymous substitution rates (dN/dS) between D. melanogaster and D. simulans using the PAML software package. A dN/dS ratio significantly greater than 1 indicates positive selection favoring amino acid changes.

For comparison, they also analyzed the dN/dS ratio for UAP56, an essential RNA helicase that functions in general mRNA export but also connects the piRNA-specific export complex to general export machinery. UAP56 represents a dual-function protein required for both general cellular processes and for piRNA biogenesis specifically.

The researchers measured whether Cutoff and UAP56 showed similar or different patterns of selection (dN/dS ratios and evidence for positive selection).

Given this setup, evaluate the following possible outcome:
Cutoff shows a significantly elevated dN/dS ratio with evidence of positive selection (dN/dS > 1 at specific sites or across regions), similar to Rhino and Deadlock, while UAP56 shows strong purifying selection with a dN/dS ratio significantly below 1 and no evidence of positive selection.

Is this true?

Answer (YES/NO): NO